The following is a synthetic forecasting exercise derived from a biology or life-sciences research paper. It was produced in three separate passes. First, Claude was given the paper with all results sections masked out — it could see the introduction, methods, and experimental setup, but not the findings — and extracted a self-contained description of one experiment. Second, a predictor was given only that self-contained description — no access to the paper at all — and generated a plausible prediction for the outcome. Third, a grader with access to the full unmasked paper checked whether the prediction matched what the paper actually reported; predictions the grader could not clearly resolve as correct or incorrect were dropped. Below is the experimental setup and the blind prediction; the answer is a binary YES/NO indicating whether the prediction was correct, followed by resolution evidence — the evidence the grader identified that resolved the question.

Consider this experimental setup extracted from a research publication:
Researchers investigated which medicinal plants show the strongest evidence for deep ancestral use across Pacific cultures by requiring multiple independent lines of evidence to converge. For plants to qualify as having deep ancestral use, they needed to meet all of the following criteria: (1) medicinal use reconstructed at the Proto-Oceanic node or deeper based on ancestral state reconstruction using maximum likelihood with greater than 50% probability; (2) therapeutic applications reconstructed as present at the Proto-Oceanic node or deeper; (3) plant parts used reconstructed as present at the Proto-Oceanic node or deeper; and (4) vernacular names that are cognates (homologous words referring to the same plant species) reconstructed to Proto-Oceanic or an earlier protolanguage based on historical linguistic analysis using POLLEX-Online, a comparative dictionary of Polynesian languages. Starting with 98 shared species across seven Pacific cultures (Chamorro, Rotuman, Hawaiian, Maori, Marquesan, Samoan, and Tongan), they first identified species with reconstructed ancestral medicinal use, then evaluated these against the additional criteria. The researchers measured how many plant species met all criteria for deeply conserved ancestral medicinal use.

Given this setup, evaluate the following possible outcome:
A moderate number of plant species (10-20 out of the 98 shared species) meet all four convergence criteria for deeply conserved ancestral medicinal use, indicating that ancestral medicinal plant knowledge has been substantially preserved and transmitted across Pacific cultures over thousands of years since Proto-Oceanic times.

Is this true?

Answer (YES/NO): NO